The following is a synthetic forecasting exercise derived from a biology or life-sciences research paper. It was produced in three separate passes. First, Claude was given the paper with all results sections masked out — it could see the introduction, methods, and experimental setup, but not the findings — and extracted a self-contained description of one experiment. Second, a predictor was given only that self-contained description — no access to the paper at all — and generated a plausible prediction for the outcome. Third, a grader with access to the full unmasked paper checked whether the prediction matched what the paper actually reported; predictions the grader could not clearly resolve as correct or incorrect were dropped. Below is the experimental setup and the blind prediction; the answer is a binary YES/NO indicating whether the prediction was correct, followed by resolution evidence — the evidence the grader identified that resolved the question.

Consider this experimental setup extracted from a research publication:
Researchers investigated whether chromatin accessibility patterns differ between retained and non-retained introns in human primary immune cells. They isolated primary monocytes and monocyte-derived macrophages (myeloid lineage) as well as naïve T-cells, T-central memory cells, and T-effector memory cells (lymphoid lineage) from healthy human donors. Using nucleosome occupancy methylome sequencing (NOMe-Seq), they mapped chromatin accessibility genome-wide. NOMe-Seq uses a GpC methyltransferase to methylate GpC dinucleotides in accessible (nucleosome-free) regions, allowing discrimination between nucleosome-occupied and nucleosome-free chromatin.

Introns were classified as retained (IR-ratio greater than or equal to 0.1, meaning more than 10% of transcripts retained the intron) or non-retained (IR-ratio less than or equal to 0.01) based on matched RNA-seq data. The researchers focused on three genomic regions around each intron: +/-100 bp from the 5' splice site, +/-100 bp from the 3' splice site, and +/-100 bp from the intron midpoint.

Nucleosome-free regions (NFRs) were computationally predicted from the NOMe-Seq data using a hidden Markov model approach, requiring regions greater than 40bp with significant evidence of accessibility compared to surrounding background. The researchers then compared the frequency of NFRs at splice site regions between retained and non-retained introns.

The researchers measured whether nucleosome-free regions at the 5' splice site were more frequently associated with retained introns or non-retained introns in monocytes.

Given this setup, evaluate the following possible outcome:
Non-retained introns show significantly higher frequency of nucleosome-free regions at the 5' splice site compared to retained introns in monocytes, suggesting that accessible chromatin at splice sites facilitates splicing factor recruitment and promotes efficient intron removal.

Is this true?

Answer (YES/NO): NO